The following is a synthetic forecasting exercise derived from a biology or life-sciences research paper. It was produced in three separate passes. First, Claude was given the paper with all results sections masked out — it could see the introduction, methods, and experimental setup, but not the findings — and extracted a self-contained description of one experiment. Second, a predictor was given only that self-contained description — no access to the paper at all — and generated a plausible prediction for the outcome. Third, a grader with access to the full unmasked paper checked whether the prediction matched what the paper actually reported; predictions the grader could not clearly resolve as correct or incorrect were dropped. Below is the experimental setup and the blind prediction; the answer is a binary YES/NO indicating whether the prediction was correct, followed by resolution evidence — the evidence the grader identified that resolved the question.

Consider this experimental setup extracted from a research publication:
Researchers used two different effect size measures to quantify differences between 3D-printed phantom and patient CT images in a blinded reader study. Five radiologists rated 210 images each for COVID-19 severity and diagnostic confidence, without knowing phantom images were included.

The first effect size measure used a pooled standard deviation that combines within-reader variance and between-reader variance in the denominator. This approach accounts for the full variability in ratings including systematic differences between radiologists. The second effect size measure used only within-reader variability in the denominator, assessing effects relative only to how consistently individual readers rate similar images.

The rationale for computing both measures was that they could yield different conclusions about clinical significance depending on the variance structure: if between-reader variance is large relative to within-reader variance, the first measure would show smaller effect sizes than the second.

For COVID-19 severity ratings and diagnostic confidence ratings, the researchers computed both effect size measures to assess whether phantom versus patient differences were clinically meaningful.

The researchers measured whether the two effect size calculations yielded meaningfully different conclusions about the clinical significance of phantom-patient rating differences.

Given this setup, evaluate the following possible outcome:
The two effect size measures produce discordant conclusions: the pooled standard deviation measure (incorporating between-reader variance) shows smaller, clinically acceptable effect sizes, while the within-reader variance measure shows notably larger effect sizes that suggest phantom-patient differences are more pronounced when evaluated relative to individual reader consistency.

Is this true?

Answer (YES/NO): NO